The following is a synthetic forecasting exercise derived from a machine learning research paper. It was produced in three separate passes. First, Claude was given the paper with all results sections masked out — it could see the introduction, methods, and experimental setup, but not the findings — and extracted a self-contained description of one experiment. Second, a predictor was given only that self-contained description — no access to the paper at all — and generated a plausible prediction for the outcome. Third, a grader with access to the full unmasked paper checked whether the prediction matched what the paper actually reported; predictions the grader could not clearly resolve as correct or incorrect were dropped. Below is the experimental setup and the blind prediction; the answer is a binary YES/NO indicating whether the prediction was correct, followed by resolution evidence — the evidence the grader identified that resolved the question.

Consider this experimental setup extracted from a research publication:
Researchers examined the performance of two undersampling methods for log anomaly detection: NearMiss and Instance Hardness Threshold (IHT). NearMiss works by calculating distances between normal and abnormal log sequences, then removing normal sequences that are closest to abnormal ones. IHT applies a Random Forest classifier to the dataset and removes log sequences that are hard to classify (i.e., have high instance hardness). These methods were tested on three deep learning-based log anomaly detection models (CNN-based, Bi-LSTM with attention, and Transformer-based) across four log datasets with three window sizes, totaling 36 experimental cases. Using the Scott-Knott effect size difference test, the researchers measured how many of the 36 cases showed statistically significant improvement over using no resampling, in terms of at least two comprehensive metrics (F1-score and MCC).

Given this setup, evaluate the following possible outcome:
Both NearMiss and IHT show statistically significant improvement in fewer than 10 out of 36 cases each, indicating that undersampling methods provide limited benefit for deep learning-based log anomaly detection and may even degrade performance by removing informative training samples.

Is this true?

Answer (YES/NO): NO